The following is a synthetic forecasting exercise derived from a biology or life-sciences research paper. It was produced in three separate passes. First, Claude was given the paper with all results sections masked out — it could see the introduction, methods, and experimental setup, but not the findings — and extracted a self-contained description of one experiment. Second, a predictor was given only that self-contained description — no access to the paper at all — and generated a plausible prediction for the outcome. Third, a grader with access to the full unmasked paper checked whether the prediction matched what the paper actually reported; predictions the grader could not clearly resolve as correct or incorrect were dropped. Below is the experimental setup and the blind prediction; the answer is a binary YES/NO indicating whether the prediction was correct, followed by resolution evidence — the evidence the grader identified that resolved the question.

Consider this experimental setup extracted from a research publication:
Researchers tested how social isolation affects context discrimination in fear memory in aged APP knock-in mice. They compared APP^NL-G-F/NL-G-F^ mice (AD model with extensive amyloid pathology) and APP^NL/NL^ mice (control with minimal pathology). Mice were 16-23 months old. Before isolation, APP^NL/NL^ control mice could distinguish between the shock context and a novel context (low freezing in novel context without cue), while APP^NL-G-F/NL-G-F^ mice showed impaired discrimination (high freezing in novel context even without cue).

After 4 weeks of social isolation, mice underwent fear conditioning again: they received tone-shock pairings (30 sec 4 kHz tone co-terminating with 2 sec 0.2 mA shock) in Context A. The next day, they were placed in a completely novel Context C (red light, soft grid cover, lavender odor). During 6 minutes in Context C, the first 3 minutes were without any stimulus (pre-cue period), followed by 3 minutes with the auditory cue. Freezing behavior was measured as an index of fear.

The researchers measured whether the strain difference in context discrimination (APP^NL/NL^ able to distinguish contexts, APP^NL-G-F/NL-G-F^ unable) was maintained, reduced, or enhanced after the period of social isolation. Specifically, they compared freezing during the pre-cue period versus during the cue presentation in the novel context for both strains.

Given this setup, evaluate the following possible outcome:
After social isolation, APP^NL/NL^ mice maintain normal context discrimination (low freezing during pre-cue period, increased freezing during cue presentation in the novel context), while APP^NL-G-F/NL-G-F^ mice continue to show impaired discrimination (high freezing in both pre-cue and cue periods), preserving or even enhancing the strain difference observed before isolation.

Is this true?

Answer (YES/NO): NO